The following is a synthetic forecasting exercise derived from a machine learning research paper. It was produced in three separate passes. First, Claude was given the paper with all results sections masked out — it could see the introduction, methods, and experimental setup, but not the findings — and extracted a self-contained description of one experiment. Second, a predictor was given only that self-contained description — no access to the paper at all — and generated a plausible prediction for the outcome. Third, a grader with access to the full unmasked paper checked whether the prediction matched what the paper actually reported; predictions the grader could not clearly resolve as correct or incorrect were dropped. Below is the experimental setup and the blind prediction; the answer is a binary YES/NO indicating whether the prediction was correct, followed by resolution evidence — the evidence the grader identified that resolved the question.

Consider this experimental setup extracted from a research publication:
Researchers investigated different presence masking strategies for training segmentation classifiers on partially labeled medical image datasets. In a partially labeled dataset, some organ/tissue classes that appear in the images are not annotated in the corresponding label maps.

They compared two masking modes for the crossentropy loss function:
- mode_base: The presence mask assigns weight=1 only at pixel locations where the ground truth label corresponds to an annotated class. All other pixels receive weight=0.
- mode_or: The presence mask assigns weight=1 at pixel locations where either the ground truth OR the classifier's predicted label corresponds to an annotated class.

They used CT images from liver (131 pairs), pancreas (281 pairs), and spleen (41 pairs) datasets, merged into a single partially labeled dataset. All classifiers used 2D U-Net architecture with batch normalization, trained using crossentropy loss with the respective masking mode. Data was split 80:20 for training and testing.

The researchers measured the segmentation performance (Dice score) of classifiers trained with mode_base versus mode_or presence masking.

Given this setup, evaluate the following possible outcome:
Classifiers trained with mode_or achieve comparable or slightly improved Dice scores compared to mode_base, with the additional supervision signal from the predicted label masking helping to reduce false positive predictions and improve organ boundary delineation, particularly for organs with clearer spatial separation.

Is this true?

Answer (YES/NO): YES